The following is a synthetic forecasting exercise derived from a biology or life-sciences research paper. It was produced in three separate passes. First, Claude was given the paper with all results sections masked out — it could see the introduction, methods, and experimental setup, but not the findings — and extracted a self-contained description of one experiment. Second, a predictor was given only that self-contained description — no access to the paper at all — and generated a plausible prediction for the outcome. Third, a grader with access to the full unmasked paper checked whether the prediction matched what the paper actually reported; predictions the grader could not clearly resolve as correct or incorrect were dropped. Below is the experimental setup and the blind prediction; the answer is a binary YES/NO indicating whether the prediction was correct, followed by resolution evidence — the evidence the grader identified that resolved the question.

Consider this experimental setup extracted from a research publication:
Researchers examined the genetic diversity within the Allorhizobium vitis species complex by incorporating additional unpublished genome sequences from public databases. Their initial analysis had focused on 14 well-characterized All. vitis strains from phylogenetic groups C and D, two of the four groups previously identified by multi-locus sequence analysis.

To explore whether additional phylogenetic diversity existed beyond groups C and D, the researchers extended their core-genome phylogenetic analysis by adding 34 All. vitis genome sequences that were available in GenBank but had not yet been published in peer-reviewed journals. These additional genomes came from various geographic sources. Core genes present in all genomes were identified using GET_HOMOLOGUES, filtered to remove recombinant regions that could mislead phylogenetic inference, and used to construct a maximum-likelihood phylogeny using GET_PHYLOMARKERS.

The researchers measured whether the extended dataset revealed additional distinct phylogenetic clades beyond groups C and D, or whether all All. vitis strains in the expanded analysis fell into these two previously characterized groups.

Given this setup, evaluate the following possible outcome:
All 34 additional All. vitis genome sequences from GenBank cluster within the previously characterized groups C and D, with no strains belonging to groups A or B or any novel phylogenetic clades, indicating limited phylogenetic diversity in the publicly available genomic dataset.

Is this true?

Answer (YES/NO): NO